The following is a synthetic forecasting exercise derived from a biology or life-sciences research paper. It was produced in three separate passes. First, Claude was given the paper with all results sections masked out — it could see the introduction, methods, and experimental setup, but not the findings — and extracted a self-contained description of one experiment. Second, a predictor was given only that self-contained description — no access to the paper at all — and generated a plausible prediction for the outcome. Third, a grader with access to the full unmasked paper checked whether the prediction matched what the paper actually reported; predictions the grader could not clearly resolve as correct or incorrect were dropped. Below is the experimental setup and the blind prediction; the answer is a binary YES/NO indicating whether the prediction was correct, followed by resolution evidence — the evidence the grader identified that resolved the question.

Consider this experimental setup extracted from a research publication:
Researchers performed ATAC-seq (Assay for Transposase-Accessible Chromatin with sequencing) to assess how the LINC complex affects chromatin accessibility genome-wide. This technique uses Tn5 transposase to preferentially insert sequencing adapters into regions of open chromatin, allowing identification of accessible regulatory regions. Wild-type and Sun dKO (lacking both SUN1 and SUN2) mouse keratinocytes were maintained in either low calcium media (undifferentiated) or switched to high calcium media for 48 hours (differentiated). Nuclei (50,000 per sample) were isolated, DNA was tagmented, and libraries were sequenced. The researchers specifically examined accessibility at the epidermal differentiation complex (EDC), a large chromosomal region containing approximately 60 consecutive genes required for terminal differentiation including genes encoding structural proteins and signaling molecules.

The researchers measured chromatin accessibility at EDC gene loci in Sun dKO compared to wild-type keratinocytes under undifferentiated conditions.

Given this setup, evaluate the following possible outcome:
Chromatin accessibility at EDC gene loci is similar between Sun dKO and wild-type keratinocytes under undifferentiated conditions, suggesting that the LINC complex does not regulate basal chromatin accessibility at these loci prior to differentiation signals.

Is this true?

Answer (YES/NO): NO